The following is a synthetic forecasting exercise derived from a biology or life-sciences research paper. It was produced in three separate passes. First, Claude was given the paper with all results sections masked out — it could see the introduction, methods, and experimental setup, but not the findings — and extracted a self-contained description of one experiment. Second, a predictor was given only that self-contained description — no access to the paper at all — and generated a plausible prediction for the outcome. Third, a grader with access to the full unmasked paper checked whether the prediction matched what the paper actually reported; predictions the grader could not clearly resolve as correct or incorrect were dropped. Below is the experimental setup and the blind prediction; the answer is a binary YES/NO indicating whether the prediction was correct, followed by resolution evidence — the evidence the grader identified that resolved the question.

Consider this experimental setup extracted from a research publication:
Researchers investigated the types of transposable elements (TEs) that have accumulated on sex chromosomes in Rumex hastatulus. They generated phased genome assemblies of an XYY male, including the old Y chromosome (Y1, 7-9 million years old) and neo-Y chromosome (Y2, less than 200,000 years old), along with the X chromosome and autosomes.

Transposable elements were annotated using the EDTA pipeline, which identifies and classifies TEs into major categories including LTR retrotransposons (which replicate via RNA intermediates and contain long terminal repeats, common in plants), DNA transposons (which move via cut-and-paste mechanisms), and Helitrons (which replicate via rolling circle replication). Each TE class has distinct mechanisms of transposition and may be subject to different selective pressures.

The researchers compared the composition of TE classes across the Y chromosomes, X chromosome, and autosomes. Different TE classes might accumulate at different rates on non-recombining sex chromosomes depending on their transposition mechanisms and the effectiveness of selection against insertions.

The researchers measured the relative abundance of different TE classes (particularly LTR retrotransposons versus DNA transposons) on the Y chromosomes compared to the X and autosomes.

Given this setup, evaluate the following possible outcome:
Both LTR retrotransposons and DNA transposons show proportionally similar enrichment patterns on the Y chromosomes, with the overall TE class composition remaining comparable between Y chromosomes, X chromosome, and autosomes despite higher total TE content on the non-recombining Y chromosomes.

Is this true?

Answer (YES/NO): NO